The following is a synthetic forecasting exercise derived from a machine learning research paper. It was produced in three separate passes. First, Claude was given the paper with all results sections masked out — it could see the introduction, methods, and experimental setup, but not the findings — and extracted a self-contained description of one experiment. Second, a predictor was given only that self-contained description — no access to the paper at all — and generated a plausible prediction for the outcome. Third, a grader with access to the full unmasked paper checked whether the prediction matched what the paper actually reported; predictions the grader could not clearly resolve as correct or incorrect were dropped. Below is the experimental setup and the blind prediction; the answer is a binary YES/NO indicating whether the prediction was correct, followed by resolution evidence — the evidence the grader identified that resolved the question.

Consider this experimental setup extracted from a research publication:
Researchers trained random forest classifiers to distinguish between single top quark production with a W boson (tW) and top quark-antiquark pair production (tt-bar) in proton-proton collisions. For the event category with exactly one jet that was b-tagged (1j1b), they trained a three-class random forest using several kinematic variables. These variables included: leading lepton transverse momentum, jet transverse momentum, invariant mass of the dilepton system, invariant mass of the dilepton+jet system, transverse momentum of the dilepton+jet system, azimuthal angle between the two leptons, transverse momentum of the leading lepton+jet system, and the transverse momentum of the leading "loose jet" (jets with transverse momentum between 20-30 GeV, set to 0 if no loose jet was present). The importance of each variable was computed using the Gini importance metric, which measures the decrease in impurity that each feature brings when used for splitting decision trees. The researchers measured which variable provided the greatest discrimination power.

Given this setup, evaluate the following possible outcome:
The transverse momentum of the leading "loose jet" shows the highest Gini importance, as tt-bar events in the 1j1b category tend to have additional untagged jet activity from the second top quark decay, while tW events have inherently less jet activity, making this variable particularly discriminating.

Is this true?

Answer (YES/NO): YES